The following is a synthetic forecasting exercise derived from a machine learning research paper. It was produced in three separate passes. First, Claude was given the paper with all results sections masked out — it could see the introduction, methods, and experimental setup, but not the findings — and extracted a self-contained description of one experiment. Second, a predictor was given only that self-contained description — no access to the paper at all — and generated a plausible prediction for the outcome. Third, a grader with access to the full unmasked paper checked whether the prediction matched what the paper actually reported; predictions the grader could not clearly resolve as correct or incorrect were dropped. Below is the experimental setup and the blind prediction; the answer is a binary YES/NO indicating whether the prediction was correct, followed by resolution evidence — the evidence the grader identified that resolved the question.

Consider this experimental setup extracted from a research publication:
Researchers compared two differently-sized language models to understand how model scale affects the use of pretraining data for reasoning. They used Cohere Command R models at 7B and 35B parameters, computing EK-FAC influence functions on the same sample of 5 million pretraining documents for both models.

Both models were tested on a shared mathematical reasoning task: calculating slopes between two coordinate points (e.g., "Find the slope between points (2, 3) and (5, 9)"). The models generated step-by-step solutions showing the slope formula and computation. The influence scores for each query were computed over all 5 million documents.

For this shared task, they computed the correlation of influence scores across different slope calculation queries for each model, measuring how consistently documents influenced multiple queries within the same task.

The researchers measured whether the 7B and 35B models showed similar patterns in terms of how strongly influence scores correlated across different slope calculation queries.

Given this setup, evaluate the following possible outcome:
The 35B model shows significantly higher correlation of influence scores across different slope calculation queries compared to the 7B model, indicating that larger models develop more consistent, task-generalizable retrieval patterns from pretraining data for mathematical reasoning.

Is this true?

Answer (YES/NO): YES